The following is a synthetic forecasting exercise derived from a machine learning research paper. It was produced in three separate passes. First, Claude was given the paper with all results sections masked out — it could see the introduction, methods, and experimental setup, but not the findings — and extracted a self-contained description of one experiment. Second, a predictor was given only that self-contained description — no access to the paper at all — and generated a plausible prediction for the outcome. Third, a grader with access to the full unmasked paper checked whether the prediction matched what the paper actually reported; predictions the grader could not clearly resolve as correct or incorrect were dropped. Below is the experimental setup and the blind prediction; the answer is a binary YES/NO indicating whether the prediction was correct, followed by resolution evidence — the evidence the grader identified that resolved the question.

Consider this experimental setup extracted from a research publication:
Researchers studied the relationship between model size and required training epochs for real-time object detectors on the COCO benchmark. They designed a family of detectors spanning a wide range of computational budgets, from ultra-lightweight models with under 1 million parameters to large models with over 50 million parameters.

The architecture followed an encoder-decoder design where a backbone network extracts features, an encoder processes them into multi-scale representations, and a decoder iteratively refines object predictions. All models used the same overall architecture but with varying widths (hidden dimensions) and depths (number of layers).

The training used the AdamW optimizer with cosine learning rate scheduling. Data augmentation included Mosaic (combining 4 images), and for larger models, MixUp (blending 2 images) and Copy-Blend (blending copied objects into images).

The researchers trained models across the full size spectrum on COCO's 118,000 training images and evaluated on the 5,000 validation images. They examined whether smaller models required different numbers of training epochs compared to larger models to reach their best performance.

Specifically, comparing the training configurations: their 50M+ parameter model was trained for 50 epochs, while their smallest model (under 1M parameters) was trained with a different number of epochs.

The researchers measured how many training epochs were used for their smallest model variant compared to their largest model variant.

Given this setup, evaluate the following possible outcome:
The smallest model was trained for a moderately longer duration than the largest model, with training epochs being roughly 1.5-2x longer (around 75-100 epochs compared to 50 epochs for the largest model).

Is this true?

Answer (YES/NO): NO